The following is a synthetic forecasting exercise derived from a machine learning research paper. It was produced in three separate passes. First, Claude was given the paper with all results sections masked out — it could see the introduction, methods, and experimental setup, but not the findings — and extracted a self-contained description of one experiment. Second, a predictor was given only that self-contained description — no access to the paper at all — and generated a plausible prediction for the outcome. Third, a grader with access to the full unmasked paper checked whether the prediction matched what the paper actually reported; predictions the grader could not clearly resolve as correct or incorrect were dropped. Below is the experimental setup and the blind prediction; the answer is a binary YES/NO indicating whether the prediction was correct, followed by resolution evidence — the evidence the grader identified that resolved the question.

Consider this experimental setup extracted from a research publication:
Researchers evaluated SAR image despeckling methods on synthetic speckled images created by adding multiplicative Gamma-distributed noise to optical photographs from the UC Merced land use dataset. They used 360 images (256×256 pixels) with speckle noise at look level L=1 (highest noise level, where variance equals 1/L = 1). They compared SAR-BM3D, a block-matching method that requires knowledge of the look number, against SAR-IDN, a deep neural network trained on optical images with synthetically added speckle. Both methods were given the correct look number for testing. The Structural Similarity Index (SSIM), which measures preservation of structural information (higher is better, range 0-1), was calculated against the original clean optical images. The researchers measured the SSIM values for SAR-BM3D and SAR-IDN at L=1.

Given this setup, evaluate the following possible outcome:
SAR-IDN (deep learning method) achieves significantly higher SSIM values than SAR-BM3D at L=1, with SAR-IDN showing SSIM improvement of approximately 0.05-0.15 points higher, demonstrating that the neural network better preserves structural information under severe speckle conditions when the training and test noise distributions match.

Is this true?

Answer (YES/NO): NO